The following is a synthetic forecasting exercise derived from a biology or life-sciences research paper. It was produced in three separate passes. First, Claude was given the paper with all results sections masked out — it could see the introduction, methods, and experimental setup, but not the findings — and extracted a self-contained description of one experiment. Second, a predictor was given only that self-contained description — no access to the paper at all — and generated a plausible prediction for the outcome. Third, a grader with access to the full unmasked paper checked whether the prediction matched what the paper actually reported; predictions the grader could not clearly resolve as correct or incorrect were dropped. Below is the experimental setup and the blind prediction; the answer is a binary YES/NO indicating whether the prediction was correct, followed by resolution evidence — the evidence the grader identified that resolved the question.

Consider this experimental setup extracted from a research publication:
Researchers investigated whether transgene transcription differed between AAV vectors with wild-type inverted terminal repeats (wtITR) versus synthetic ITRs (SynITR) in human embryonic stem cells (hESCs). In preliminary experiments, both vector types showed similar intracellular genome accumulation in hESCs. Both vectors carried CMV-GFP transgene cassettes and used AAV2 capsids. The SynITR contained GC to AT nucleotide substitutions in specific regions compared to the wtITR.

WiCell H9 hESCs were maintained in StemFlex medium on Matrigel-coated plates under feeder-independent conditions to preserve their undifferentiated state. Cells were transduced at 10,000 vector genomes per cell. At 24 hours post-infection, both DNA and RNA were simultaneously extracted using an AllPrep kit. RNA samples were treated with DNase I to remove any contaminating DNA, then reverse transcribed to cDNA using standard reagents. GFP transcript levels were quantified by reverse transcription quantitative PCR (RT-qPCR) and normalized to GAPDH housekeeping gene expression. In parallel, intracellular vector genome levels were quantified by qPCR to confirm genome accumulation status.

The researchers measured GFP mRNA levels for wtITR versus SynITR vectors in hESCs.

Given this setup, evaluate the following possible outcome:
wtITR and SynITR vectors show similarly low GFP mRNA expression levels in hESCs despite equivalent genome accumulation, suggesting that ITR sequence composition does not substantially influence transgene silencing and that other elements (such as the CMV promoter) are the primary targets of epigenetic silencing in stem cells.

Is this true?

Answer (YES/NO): NO